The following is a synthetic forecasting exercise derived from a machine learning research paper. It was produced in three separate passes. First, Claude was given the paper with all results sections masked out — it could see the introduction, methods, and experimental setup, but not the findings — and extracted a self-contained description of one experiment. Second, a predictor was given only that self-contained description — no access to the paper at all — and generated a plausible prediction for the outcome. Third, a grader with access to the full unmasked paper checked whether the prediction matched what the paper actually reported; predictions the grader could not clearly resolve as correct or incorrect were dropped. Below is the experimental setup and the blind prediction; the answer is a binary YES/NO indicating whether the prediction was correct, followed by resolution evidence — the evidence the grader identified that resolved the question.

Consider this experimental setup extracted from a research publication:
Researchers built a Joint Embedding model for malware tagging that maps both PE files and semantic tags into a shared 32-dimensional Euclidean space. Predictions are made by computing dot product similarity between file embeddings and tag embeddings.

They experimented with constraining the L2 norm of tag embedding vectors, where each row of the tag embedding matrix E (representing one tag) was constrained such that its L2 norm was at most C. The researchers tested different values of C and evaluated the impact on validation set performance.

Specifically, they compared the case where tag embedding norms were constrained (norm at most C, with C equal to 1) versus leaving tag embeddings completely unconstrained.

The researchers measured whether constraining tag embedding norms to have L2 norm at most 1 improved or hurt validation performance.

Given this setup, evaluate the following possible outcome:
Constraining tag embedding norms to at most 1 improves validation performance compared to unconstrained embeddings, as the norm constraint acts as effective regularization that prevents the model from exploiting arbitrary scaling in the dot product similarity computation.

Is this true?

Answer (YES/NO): YES